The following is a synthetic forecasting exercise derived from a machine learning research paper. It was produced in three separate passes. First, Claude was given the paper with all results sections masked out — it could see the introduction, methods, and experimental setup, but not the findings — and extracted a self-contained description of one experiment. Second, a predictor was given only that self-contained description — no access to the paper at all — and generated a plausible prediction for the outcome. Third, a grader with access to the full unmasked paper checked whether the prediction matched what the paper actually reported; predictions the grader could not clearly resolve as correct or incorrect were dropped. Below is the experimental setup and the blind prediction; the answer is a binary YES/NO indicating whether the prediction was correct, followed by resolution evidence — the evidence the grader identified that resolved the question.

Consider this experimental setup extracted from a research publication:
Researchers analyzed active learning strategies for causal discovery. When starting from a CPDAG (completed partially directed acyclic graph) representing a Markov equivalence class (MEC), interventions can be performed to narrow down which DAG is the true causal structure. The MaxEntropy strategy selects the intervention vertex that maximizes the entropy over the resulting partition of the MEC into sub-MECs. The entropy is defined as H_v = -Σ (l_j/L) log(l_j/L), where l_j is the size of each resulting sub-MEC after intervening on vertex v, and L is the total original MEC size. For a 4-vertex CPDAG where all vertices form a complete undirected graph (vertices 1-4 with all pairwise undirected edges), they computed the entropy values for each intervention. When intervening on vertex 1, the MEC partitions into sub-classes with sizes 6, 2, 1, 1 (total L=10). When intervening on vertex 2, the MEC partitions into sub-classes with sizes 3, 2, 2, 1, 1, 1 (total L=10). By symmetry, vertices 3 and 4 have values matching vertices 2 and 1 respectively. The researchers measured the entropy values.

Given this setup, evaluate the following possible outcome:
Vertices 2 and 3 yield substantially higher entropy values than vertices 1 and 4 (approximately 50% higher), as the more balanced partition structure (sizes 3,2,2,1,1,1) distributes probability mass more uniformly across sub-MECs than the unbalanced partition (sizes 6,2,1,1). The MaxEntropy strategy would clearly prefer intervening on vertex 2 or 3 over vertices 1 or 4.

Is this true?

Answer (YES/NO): YES